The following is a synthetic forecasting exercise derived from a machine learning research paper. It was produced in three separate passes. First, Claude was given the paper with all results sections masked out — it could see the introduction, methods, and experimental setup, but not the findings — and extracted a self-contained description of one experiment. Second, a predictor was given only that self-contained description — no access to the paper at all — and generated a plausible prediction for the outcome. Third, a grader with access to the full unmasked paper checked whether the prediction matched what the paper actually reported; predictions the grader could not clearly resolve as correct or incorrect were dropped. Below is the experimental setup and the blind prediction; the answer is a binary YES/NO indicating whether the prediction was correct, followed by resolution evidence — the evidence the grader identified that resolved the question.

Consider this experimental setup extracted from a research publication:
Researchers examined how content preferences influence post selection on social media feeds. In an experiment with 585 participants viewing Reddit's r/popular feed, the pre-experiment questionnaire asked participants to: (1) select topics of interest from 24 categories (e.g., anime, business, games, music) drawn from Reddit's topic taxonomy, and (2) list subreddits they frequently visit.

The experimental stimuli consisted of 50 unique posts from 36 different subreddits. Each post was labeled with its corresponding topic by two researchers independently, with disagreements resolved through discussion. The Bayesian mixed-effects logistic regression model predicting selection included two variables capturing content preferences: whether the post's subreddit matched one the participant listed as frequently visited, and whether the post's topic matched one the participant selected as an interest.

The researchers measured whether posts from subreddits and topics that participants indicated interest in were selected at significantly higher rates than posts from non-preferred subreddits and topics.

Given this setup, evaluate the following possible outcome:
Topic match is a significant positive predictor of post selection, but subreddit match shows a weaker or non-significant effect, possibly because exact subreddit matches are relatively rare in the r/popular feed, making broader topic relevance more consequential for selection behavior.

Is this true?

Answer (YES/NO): NO